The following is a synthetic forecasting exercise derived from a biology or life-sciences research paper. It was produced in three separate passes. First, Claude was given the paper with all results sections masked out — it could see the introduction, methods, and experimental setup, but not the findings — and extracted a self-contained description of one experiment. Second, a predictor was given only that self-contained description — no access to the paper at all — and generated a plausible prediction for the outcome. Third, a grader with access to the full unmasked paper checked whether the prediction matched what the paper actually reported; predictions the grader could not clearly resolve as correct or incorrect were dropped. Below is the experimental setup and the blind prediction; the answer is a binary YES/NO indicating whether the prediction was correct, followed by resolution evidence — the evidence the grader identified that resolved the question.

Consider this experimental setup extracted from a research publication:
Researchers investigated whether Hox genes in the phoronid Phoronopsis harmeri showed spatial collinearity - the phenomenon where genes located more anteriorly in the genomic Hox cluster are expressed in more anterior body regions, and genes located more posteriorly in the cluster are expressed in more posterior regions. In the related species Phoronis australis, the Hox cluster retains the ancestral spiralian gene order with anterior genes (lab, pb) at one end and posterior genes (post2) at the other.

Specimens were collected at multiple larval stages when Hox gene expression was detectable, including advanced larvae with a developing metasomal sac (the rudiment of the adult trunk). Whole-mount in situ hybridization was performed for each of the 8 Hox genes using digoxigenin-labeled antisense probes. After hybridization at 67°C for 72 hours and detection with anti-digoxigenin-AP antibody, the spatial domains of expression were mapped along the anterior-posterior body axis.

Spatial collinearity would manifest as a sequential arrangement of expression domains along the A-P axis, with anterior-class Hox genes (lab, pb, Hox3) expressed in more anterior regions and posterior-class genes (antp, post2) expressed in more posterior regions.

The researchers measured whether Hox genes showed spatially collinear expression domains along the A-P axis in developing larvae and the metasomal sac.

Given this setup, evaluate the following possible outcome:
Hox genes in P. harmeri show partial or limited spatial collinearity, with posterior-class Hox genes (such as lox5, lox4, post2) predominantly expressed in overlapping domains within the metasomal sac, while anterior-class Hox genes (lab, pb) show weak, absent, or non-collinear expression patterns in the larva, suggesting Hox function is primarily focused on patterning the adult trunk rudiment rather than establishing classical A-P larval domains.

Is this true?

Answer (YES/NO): NO